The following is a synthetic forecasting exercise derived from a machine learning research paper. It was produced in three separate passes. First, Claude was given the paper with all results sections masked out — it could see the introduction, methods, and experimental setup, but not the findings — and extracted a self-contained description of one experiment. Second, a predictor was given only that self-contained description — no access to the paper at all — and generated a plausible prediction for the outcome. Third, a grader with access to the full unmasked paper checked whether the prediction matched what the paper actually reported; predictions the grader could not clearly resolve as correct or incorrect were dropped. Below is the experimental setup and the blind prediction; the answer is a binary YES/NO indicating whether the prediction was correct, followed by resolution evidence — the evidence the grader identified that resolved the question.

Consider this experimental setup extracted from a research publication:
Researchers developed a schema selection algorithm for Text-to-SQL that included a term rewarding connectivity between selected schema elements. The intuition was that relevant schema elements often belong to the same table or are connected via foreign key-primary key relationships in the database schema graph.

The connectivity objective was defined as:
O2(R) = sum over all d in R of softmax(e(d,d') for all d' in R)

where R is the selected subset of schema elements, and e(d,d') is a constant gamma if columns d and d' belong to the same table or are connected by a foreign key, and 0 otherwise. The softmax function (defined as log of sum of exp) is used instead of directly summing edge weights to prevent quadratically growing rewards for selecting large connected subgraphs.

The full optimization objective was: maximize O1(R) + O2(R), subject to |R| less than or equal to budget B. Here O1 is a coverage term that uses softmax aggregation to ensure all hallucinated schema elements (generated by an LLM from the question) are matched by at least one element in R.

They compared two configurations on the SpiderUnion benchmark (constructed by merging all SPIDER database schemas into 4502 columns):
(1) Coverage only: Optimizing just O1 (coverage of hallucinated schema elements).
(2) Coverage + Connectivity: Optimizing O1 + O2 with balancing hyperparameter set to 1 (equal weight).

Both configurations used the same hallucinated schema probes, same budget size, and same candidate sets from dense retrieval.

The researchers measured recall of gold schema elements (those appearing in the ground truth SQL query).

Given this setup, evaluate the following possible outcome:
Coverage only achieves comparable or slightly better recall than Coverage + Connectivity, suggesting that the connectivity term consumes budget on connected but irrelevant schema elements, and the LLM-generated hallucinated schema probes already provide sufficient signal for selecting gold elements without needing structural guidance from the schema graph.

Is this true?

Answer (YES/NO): NO